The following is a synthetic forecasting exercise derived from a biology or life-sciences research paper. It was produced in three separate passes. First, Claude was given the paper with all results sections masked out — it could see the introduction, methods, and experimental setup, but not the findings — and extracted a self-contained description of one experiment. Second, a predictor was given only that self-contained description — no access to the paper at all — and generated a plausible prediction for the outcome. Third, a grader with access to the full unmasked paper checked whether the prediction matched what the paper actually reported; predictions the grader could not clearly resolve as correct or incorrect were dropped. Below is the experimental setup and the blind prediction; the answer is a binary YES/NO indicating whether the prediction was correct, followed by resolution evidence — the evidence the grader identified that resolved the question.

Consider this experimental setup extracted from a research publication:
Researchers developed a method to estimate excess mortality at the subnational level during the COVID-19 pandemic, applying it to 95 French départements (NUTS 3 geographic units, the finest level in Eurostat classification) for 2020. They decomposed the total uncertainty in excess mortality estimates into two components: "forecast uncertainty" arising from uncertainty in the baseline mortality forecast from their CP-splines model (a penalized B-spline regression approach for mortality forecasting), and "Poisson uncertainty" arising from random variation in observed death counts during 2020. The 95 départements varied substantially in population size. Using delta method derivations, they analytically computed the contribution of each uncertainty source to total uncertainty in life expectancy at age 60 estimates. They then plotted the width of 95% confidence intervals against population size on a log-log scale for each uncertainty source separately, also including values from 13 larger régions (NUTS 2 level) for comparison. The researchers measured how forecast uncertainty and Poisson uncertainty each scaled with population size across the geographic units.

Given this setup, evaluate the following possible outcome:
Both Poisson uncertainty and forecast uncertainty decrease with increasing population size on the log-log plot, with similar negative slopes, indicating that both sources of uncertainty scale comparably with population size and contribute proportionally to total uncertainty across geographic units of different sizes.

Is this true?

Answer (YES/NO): NO